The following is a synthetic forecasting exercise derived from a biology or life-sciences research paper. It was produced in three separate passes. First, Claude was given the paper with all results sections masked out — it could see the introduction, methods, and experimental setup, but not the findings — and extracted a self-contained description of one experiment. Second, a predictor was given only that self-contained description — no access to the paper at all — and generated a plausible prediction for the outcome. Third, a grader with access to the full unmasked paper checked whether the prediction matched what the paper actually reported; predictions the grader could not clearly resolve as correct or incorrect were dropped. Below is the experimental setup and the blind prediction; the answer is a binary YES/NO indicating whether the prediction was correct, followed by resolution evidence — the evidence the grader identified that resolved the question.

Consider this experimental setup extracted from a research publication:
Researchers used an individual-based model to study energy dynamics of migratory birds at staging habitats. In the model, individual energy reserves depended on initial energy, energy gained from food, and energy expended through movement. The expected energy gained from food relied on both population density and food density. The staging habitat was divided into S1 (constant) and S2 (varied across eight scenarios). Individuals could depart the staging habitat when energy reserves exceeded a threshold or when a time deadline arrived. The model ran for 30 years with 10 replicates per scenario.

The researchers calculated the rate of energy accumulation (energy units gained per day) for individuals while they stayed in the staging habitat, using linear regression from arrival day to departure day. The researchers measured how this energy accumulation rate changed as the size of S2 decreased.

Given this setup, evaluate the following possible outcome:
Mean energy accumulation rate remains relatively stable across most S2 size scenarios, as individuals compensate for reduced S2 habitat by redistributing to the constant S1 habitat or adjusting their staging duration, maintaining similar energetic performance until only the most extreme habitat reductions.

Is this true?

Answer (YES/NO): NO